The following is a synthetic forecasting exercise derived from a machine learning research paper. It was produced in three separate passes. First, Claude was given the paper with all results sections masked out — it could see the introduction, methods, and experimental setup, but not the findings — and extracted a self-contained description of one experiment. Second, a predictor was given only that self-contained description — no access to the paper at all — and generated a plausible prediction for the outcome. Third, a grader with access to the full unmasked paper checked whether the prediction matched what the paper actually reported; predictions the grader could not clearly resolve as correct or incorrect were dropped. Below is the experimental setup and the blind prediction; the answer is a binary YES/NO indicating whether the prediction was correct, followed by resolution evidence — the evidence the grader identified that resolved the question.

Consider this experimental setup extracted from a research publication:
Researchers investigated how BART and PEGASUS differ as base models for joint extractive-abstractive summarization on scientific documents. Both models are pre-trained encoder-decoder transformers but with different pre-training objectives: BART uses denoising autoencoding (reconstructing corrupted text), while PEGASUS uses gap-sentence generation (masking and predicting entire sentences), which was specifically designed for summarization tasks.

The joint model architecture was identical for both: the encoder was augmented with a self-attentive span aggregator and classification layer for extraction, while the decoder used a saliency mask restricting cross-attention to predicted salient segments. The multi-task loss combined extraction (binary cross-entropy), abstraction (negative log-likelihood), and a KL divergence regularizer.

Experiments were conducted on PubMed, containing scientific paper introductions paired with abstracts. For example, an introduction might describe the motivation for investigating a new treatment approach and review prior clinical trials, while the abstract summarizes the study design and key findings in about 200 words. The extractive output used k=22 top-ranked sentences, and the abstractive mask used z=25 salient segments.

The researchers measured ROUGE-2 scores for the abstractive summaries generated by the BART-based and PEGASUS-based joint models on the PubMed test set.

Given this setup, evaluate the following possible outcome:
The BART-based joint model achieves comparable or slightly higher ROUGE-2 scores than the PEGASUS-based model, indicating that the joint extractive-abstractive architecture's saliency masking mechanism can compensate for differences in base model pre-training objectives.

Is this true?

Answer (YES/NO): NO